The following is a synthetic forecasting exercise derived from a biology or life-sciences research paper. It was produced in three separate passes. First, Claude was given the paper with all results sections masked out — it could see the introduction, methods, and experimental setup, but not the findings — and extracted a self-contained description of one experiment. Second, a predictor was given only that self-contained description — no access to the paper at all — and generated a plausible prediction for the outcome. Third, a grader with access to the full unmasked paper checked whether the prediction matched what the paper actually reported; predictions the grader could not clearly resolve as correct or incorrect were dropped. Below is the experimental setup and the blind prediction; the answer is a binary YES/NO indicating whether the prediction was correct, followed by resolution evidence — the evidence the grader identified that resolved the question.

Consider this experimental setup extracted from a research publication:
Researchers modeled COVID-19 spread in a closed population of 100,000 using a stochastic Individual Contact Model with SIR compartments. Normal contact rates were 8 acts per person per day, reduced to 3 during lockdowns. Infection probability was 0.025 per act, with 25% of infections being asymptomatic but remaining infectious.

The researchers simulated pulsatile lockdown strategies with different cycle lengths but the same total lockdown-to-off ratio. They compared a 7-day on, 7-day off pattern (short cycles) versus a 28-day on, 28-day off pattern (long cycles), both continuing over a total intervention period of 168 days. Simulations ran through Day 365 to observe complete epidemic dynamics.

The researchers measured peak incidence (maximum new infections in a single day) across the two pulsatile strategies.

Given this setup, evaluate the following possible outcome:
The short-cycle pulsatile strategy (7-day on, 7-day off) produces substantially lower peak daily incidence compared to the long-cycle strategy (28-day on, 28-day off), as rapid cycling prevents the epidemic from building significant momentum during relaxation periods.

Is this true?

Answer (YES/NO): YES